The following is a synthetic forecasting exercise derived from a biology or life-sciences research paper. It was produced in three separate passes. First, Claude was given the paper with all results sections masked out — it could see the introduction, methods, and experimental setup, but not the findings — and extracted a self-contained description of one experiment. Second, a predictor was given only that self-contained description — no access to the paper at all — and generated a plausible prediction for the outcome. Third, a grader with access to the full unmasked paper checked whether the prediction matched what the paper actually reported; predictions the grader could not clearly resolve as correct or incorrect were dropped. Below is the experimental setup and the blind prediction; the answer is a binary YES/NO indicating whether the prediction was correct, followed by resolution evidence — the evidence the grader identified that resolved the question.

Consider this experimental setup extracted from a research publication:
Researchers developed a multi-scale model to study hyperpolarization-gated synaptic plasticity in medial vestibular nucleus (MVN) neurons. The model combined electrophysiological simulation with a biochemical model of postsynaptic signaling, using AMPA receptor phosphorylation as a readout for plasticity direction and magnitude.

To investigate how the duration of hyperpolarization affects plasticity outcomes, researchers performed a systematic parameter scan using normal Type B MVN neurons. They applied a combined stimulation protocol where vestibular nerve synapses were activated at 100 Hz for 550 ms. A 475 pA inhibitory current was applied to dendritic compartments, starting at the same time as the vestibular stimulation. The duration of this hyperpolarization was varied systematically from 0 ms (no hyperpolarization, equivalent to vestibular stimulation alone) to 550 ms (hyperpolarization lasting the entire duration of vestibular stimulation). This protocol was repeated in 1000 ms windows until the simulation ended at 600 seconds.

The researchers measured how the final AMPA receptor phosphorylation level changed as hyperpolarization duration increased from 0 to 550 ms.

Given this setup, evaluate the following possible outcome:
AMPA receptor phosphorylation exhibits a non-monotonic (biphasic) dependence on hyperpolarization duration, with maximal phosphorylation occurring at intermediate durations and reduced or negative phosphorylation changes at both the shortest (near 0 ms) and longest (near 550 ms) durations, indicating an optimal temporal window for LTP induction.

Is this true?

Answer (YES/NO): YES